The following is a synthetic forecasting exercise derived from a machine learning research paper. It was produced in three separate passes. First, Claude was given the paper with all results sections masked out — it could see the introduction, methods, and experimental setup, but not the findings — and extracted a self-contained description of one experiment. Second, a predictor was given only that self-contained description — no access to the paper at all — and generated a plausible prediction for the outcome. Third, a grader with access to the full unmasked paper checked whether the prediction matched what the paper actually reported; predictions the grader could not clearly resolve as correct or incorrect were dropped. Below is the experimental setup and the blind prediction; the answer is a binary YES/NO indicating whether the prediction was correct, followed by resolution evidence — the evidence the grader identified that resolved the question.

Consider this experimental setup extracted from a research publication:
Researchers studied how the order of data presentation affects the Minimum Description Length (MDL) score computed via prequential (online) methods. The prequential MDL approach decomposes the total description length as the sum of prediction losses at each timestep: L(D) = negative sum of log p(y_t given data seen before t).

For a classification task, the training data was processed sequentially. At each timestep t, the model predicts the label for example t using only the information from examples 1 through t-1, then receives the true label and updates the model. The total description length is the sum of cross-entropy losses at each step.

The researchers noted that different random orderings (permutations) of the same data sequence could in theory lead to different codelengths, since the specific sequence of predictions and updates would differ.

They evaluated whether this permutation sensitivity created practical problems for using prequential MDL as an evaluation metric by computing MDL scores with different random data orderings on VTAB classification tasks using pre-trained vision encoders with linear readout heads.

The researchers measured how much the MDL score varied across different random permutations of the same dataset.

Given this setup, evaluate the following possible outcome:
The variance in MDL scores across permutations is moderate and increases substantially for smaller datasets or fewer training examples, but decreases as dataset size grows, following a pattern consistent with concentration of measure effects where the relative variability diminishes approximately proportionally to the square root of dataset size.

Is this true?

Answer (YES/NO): NO